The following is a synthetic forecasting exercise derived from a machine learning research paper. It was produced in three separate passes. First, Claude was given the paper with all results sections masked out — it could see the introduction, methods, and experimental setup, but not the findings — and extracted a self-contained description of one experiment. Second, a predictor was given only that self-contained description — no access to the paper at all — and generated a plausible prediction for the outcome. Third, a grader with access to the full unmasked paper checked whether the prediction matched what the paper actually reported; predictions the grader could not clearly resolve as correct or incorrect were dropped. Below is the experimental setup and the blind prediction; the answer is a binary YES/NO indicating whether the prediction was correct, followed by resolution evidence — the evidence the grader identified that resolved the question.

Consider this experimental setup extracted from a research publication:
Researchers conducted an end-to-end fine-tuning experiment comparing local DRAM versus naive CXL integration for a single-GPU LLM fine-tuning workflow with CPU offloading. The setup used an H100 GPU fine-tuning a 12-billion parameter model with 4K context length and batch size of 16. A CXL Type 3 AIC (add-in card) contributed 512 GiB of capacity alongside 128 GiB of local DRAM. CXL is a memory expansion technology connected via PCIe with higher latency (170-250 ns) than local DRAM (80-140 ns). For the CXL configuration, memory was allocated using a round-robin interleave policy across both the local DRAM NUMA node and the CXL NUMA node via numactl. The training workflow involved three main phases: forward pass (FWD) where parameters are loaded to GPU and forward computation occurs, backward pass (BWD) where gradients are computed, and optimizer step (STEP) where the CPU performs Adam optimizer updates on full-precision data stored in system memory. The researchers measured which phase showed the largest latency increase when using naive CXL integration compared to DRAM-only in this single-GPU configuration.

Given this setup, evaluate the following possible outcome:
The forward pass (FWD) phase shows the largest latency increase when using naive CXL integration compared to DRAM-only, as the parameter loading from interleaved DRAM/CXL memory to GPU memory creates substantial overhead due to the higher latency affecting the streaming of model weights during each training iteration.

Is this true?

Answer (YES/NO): NO